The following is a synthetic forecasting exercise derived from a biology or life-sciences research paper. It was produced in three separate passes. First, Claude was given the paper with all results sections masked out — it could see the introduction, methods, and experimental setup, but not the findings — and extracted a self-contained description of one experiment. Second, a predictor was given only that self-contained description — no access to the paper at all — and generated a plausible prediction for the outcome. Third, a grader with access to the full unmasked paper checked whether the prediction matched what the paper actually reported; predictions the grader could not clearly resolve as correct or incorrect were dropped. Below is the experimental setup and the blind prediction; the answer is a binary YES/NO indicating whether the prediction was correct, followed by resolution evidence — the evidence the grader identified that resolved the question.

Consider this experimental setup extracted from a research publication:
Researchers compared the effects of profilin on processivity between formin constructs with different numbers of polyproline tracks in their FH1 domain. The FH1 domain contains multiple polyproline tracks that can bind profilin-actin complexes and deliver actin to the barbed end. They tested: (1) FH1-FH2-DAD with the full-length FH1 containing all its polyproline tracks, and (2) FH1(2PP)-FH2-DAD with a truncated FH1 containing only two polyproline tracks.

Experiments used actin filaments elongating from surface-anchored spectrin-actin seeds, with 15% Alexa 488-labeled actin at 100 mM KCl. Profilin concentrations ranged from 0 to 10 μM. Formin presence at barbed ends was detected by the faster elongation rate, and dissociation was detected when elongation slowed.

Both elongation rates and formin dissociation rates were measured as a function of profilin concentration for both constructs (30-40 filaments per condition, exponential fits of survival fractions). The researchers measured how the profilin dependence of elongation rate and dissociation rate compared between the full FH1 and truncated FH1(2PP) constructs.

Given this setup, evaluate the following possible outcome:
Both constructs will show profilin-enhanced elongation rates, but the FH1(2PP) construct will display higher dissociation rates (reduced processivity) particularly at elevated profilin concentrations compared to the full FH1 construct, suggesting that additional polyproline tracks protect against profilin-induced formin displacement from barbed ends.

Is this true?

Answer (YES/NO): NO